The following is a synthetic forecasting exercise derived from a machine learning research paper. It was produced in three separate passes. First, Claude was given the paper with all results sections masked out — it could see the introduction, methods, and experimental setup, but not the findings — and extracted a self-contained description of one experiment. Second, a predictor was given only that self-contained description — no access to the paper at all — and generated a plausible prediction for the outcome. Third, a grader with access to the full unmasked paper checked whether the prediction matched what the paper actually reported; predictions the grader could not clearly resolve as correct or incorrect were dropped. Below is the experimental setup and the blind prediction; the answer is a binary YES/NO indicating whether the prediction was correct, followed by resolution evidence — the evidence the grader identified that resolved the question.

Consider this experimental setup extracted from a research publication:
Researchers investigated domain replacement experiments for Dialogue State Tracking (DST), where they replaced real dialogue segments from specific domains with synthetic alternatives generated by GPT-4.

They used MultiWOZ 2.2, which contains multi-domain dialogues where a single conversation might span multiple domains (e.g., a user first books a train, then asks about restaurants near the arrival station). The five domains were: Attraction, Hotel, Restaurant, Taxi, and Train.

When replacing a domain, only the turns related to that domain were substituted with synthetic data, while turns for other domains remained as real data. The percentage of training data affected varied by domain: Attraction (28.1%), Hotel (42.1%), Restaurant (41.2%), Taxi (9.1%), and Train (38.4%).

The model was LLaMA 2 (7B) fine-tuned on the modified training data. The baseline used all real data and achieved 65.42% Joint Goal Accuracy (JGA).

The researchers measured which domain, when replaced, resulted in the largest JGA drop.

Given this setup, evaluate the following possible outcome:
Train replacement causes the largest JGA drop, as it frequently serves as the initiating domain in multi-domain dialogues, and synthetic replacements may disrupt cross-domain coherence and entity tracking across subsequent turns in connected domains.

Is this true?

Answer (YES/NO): YES